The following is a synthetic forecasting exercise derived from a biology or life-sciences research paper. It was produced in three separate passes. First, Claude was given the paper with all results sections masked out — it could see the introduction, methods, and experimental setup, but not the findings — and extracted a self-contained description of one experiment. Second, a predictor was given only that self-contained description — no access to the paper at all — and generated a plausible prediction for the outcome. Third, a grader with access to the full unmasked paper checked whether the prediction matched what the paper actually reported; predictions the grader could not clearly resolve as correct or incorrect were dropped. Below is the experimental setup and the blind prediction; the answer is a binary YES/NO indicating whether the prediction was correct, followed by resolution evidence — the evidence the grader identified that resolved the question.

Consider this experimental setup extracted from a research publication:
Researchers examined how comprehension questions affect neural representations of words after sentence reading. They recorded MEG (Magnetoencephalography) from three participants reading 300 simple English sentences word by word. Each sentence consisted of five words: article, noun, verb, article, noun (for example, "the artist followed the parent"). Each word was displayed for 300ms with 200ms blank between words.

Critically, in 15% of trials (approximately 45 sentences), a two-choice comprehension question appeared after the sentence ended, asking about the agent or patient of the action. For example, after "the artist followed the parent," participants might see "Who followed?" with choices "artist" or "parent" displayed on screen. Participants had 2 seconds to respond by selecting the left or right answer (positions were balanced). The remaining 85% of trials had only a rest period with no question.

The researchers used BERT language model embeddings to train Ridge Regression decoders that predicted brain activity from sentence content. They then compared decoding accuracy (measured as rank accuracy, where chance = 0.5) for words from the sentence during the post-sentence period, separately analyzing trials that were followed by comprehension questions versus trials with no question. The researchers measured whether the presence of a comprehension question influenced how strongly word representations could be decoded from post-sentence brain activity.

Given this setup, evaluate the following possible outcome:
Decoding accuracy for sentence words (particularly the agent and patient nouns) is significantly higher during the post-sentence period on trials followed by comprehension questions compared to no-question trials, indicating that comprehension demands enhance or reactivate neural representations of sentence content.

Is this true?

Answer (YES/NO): YES